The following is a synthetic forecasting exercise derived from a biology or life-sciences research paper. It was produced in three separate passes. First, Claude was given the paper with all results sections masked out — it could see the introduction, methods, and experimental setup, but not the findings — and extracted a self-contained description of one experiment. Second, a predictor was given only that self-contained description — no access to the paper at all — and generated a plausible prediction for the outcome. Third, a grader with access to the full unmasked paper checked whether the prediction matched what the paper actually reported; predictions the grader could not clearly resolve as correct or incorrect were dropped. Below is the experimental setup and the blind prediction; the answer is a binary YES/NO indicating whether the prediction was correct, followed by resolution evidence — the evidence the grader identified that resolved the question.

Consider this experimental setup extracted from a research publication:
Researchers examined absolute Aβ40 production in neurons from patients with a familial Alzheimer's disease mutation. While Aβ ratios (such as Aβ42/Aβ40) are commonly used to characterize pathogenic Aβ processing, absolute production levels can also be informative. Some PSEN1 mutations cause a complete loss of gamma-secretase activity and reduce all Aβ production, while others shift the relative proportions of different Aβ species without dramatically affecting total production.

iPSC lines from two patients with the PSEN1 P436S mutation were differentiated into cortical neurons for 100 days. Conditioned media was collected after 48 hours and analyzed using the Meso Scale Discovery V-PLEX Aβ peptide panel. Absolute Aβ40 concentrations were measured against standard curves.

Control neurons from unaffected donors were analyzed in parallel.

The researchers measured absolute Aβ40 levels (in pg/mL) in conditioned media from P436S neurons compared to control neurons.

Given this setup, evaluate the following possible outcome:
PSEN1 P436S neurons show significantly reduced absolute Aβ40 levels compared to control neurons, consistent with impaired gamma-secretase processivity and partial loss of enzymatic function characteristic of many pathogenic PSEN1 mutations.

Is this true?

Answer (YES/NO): NO